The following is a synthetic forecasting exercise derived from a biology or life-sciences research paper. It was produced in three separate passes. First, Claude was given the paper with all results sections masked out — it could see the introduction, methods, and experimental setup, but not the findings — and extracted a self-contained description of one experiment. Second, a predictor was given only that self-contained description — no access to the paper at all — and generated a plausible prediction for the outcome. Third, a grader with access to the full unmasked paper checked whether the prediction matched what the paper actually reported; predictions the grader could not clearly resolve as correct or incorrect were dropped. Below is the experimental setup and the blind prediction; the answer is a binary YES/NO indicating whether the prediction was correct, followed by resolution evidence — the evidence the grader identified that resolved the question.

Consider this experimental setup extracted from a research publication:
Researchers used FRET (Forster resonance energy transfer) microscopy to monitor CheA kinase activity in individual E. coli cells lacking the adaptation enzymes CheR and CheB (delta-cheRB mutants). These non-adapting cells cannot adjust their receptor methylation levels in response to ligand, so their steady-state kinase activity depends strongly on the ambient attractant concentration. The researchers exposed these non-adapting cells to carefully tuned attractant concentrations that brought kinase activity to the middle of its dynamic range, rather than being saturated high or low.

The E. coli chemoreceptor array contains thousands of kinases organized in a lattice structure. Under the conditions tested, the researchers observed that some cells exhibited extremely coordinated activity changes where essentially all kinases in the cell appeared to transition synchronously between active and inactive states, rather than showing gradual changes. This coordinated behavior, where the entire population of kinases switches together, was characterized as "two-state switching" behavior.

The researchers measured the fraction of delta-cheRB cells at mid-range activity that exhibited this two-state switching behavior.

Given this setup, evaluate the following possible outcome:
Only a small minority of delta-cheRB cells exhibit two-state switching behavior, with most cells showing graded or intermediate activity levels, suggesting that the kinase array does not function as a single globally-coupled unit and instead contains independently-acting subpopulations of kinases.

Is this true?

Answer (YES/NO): NO